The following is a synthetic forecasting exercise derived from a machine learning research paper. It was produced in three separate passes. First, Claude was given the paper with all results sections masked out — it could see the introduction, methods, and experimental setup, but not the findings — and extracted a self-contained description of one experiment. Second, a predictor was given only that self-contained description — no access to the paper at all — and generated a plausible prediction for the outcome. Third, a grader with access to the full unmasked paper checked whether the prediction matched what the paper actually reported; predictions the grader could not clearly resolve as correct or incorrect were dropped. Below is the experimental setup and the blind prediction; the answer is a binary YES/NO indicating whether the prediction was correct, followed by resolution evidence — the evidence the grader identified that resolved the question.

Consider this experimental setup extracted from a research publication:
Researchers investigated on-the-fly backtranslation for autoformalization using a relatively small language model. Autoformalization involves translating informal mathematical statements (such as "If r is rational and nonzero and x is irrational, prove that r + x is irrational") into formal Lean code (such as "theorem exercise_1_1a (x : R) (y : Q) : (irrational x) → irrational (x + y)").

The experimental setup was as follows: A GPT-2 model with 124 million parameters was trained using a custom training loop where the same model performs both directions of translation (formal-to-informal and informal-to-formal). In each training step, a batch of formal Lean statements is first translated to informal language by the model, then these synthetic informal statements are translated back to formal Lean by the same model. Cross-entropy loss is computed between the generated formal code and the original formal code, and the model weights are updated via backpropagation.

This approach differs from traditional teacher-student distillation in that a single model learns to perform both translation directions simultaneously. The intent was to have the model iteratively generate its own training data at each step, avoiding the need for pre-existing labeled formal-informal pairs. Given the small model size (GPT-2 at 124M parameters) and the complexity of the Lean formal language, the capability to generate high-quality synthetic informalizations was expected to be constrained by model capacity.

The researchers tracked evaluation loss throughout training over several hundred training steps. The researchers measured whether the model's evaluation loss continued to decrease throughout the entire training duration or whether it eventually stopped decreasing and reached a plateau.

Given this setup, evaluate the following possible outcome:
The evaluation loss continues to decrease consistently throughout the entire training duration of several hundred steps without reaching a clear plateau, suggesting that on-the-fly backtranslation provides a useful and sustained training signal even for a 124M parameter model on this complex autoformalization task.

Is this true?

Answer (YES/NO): NO